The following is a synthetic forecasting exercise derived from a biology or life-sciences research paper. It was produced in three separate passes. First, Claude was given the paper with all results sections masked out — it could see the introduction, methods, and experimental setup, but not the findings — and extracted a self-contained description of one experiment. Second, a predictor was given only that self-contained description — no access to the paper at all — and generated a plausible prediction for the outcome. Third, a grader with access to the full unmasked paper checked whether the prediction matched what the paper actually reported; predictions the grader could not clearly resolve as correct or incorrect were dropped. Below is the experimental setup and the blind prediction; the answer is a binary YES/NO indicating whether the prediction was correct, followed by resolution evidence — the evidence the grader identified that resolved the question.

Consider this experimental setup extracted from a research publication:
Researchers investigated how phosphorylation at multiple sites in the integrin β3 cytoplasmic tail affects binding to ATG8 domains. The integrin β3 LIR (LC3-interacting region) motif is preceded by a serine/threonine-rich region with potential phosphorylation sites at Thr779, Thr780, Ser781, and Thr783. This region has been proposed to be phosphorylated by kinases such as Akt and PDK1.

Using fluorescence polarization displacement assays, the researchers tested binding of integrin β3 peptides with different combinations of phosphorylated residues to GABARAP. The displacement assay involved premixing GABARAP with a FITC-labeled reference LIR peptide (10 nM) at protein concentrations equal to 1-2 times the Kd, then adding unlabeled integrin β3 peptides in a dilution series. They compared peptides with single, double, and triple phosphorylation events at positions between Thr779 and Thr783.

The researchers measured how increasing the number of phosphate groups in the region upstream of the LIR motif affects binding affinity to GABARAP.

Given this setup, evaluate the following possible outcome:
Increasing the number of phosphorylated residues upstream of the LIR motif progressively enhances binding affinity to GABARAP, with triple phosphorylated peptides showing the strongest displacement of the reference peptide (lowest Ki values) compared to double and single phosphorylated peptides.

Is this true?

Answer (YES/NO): NO